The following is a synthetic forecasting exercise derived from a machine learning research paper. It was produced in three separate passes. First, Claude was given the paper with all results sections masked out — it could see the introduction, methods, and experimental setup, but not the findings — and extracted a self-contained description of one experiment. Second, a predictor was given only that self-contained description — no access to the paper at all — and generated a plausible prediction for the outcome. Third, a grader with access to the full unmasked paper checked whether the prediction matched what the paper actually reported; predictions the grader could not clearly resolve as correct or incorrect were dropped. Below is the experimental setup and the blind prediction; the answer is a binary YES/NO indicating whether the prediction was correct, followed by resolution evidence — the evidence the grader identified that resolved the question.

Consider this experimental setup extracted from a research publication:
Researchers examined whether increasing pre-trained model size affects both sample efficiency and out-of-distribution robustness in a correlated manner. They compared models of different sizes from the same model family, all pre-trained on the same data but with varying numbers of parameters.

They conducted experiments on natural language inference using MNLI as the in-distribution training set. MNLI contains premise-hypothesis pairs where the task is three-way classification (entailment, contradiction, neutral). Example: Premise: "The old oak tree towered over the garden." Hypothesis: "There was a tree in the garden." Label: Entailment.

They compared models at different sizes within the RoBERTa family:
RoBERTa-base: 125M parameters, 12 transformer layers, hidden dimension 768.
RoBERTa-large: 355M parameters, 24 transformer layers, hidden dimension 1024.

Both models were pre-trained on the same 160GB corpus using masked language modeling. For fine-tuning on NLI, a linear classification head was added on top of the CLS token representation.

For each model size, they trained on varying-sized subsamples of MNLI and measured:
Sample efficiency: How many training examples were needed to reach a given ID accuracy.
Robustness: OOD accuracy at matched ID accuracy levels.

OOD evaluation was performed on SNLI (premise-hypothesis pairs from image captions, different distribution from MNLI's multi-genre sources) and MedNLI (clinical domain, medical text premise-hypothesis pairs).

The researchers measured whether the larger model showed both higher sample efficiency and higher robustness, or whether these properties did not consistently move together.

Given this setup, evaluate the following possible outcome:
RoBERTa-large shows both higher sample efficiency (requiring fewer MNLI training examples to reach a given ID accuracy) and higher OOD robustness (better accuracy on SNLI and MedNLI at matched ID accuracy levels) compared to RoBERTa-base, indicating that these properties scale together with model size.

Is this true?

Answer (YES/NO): NO